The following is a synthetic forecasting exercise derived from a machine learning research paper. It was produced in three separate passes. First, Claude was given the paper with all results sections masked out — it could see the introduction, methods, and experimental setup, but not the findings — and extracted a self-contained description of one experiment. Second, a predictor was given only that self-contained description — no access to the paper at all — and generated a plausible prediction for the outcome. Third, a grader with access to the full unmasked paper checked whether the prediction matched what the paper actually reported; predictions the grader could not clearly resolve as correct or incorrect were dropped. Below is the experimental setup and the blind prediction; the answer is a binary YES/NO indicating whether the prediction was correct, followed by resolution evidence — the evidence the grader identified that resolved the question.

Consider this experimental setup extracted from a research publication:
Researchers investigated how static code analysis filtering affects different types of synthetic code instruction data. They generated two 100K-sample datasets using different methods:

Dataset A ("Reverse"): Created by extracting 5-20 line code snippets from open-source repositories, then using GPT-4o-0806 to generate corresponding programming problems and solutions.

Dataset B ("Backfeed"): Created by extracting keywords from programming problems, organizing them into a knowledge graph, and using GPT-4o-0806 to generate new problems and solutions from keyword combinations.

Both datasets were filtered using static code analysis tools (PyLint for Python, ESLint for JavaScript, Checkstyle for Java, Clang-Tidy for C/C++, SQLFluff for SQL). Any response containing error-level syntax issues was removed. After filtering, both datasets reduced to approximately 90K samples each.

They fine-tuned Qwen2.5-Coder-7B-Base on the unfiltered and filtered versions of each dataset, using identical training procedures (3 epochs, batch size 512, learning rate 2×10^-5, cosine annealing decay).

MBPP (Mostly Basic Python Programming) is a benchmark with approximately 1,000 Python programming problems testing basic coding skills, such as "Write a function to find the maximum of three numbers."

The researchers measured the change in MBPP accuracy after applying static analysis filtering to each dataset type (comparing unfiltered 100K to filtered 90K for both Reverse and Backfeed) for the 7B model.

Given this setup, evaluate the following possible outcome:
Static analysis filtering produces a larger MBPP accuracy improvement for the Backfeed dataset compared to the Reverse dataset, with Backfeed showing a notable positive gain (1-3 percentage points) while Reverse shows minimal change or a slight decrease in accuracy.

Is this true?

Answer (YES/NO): NO